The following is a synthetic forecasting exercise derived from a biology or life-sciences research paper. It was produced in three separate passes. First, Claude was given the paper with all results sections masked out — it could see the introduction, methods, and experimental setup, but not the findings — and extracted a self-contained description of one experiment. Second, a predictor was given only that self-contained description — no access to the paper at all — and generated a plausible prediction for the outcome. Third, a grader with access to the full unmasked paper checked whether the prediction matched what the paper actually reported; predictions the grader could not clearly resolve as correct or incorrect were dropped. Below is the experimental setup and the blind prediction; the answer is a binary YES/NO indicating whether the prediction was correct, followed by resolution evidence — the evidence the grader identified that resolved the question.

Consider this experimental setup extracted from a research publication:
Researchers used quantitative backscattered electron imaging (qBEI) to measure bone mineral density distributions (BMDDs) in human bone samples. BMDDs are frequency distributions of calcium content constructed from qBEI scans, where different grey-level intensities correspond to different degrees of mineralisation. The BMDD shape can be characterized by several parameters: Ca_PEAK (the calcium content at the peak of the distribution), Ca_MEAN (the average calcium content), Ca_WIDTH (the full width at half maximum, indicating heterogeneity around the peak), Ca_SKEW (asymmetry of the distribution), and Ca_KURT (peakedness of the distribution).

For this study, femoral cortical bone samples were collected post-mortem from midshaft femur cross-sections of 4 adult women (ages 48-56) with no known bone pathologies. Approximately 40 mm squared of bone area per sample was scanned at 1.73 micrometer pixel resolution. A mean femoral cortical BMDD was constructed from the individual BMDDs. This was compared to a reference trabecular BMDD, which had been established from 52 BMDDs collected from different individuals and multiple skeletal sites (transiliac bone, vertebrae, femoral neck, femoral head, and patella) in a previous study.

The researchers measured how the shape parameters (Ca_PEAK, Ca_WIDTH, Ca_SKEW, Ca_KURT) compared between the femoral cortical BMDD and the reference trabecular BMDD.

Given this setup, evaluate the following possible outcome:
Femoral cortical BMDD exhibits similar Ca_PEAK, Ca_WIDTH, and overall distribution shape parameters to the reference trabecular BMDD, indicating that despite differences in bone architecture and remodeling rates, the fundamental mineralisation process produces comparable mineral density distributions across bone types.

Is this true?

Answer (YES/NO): NO